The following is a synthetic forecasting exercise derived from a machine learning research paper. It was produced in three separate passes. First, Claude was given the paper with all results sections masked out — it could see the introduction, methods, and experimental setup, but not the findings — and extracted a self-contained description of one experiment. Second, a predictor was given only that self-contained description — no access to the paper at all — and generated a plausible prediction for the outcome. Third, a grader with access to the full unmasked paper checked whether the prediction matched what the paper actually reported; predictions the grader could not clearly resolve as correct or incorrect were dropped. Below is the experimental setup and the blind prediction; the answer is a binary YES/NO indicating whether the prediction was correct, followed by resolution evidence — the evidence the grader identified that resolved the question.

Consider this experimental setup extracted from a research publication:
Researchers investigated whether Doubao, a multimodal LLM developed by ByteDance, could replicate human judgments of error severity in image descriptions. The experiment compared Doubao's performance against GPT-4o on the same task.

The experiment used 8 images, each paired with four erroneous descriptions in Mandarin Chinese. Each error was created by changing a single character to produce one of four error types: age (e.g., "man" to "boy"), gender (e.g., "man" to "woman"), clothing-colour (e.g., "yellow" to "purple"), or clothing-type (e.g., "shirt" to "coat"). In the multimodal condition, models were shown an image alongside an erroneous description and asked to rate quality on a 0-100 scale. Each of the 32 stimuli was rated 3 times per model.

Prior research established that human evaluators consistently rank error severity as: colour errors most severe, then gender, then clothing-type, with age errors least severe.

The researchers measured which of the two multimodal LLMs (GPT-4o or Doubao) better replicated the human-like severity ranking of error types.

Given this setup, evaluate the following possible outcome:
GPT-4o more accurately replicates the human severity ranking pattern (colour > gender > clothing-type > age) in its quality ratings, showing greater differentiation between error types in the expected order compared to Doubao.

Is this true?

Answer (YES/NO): NO